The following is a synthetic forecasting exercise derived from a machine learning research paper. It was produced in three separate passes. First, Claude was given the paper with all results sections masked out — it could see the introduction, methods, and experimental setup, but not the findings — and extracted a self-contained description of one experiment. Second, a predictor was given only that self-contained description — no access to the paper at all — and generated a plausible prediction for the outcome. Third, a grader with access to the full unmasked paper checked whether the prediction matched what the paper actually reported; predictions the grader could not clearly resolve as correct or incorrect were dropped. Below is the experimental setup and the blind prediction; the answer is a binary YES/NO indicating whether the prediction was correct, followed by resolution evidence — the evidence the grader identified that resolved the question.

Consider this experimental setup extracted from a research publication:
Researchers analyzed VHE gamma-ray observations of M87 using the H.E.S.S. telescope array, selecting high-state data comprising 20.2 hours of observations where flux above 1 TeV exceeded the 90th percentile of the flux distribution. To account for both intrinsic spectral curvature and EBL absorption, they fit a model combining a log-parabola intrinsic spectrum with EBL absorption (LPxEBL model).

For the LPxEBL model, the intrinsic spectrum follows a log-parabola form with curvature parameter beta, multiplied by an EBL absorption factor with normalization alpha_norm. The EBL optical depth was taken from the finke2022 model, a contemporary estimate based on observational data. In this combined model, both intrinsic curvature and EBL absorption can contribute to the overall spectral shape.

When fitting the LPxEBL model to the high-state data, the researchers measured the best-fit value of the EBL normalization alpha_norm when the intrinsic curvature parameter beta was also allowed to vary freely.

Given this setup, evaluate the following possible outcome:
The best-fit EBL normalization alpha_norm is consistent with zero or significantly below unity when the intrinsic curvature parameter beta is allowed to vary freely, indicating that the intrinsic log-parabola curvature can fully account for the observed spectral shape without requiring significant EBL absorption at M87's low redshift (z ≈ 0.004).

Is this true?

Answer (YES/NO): YES